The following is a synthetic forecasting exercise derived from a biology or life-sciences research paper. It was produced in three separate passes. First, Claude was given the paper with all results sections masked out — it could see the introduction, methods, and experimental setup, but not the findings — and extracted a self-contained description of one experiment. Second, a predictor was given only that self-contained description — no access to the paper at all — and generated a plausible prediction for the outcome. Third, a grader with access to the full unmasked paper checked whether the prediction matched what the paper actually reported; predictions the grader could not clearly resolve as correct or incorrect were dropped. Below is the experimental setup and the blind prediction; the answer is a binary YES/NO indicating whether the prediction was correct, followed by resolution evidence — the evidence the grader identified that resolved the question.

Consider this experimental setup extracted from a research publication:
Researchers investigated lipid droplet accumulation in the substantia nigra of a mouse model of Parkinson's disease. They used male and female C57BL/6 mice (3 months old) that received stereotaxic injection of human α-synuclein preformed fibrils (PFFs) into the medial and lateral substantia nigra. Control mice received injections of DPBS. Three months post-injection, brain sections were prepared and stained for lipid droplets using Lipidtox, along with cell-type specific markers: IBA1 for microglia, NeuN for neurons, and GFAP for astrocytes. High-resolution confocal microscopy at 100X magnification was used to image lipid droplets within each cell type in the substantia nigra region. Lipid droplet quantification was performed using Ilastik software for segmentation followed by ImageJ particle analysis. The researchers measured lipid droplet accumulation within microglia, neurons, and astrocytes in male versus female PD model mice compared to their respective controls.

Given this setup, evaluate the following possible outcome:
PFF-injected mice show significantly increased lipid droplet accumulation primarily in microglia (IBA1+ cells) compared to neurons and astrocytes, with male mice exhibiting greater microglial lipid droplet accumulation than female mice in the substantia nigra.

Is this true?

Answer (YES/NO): YES